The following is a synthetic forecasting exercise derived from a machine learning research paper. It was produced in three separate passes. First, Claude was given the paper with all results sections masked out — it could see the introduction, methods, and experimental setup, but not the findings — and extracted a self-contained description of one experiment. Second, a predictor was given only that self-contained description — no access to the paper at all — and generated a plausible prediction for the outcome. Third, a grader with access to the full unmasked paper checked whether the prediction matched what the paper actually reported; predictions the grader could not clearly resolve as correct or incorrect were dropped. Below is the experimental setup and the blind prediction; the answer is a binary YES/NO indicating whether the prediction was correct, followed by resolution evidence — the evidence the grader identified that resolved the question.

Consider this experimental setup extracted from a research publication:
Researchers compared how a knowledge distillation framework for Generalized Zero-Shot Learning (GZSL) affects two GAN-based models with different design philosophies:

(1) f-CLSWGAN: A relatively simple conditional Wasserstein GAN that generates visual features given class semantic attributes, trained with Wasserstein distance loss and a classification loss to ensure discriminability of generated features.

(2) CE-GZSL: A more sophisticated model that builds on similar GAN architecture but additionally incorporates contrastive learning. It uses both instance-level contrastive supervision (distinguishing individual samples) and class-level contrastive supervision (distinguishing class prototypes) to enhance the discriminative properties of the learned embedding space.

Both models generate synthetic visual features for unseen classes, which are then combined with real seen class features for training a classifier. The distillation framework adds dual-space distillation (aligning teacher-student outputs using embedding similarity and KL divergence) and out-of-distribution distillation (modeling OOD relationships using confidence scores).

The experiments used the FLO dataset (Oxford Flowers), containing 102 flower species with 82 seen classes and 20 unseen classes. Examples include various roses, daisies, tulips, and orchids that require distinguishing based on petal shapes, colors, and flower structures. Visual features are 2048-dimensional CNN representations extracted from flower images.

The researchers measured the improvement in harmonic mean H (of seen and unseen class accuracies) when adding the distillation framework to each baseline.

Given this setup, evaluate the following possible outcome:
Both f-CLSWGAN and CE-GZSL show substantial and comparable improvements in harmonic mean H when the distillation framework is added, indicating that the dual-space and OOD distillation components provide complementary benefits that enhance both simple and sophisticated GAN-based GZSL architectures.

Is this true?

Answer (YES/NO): NO